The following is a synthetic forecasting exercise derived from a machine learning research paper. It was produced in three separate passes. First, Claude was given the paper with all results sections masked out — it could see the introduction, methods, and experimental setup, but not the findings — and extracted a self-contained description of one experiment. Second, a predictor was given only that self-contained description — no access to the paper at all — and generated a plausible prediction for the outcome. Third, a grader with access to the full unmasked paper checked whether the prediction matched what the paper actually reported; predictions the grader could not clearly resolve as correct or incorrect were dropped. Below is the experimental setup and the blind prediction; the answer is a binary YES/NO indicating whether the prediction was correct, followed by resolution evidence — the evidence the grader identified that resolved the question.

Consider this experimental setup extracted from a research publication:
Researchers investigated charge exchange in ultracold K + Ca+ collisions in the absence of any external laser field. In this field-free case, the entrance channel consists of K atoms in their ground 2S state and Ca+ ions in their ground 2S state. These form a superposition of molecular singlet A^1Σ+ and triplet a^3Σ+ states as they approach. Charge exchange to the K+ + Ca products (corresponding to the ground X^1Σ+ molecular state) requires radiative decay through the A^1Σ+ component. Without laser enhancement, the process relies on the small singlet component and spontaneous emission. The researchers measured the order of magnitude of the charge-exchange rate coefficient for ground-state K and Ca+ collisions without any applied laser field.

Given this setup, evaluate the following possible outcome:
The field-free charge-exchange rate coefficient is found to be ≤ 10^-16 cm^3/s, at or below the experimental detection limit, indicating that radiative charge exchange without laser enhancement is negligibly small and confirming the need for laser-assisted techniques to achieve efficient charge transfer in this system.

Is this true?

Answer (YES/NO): NO